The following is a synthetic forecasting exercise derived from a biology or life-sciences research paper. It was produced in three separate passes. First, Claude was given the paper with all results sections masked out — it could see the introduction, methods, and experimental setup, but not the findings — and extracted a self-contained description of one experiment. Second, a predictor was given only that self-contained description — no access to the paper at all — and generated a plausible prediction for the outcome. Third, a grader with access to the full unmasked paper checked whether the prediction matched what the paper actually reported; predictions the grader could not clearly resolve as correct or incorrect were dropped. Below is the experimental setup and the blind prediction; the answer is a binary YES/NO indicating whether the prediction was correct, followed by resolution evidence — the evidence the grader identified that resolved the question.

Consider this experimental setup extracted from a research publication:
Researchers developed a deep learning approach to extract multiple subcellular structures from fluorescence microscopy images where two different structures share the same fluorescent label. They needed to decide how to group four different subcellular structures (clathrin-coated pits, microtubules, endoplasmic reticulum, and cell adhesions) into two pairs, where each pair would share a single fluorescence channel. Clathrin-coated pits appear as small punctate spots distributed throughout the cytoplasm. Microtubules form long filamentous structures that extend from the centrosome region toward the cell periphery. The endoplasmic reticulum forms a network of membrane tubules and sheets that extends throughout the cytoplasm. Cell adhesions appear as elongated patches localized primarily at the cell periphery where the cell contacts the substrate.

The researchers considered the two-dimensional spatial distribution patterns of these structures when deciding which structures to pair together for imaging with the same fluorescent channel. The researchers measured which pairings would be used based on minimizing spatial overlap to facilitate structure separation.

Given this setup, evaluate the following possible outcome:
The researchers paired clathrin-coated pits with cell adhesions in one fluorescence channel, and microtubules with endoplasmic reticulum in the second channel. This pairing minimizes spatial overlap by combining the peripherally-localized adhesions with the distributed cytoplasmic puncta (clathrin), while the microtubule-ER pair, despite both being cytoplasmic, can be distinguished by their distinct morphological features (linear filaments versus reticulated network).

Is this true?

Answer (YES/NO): NO